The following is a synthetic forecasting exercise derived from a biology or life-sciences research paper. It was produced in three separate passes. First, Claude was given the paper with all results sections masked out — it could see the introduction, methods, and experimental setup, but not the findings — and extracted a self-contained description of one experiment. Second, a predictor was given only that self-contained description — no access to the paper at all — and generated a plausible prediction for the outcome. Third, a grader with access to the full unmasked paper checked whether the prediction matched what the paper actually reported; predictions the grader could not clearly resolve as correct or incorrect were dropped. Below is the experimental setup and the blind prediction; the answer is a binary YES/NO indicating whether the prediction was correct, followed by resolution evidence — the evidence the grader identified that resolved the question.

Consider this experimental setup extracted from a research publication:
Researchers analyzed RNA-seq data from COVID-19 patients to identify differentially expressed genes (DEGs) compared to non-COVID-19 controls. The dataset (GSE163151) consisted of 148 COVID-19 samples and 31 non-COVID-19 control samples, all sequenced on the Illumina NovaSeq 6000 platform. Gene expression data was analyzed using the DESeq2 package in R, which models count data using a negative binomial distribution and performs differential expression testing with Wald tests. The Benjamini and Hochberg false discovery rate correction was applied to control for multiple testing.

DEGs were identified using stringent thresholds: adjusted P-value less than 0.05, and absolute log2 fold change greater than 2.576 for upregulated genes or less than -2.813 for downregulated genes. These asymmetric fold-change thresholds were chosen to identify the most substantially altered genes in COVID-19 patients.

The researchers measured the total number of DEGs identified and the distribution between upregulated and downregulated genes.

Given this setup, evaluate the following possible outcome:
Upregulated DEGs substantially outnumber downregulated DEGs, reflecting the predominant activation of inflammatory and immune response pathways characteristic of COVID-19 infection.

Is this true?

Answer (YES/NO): NO